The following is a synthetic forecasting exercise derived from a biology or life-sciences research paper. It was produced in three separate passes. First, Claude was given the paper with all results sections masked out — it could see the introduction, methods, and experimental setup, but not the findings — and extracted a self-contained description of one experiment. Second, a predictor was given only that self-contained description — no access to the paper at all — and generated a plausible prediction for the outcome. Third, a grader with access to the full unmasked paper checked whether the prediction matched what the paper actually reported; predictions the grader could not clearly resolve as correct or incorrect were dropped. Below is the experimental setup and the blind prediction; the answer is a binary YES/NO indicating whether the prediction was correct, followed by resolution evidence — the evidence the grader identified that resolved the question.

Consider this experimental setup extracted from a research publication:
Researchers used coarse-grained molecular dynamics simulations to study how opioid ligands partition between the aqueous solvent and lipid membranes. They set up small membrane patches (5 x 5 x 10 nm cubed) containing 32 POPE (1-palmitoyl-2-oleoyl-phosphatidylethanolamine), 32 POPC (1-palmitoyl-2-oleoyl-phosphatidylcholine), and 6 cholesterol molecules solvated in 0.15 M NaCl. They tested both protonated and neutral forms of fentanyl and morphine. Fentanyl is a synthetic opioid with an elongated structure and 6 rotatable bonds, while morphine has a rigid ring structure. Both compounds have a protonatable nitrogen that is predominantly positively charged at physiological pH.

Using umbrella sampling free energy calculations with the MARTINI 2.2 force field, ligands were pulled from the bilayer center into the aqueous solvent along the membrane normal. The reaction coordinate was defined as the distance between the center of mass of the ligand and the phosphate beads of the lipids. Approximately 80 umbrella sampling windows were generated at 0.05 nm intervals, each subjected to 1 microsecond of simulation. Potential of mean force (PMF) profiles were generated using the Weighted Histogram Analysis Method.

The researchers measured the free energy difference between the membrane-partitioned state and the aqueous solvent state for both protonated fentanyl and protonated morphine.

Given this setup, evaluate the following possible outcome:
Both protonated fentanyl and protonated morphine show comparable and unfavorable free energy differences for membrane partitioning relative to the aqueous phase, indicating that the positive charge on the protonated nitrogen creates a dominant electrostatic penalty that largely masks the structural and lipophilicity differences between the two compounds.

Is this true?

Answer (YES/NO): NO